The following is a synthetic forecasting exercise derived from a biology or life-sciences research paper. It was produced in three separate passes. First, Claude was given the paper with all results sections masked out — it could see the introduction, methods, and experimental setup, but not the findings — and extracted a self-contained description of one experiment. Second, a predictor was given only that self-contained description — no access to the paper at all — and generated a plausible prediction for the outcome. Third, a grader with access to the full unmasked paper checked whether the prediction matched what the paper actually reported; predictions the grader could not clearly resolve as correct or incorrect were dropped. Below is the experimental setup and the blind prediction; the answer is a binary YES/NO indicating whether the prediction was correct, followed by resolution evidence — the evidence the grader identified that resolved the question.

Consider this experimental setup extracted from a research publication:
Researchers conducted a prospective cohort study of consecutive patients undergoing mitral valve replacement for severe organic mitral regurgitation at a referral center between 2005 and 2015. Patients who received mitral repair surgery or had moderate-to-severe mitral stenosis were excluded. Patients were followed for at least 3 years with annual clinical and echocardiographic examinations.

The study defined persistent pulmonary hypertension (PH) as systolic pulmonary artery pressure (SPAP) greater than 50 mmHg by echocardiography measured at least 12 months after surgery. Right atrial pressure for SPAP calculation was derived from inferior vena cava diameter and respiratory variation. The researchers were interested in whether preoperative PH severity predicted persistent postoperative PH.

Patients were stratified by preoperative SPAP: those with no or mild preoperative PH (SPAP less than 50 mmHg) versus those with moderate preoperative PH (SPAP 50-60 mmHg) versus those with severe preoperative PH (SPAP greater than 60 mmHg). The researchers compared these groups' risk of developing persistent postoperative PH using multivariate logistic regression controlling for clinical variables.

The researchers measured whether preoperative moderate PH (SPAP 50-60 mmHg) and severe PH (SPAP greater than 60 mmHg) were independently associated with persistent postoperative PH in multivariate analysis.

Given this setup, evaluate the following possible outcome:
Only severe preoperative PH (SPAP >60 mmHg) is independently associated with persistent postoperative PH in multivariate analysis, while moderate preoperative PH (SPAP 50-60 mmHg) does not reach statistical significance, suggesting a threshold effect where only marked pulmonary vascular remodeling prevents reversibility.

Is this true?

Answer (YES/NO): NO